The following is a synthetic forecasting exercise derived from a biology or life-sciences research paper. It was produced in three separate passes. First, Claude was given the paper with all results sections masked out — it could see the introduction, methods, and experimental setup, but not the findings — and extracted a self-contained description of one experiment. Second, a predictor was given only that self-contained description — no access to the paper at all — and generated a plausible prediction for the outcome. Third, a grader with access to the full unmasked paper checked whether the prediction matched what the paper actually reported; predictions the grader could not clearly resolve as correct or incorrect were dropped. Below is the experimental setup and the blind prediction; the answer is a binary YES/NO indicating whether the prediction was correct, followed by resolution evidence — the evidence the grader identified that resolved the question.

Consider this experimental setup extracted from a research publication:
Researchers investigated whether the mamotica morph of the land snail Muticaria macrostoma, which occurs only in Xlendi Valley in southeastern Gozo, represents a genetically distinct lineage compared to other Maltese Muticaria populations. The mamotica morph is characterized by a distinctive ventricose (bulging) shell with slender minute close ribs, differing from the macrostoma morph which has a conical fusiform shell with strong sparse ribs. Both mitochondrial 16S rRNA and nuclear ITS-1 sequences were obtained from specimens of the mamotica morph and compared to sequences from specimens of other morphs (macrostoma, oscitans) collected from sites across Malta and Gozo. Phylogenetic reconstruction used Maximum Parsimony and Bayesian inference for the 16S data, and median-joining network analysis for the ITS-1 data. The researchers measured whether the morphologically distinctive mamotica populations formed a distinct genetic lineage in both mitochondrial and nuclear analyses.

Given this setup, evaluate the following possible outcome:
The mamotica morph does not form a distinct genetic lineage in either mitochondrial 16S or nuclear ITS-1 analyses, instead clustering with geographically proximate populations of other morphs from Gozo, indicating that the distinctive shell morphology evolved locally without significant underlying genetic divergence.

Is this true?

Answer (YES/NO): YES